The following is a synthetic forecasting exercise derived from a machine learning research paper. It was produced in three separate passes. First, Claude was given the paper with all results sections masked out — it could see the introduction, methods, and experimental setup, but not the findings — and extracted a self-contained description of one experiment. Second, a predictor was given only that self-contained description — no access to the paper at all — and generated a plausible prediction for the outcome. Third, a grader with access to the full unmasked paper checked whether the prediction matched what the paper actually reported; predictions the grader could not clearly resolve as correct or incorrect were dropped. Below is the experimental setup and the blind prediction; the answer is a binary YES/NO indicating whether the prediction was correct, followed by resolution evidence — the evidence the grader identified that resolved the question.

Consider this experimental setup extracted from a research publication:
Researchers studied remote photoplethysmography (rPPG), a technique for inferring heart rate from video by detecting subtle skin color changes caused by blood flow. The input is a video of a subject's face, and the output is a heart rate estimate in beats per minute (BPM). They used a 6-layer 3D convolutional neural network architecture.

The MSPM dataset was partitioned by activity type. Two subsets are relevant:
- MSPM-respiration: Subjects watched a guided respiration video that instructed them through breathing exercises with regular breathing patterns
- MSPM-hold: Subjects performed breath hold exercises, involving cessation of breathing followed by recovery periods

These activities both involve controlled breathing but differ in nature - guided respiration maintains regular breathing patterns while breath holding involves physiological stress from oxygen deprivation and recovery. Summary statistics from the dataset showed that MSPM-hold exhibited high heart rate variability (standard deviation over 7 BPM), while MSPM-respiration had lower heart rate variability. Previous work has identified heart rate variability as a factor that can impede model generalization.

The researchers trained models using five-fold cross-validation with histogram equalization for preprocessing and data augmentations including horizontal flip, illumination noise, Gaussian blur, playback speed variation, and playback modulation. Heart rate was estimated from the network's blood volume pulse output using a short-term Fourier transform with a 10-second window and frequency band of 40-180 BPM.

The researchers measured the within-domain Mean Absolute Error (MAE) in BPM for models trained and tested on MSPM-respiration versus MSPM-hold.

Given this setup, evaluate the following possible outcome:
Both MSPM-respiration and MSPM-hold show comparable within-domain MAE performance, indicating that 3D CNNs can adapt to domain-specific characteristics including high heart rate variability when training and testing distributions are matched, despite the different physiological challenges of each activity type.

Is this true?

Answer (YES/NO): NO